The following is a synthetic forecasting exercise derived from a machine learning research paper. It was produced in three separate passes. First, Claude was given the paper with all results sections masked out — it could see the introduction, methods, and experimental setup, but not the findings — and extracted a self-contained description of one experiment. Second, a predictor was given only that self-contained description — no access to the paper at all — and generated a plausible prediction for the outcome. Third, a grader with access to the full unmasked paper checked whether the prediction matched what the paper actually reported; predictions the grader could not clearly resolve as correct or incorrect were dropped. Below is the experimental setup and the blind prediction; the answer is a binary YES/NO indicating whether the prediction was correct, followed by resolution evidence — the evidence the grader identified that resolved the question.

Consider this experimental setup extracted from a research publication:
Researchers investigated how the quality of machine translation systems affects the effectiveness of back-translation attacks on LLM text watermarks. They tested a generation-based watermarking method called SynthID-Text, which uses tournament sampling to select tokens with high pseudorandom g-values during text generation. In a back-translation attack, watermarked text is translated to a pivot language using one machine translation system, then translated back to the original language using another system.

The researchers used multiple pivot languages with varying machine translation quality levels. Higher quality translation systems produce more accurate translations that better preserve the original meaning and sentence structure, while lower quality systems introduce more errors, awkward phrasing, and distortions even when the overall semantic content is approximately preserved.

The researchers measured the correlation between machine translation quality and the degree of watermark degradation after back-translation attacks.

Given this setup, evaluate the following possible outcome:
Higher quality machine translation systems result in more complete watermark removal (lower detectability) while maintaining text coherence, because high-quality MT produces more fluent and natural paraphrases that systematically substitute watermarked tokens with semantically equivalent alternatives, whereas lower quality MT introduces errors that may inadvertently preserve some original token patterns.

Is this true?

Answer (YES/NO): NO